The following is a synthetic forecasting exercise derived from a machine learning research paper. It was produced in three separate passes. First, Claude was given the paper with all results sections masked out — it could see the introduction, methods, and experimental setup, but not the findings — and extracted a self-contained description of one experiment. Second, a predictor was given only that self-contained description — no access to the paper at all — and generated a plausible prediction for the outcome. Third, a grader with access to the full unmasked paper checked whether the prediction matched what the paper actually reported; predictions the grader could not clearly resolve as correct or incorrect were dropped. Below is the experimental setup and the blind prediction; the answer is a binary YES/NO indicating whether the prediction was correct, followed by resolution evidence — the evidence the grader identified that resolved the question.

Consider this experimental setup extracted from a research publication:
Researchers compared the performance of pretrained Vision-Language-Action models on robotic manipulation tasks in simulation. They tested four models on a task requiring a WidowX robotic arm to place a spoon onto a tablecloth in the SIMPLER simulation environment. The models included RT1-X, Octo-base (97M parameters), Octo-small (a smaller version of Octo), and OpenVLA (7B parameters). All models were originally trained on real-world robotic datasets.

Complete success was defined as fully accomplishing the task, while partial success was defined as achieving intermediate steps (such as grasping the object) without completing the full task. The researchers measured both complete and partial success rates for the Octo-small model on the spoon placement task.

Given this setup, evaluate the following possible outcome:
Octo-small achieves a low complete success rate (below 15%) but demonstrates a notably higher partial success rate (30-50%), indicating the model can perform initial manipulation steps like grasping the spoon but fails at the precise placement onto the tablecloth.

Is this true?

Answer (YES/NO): NO